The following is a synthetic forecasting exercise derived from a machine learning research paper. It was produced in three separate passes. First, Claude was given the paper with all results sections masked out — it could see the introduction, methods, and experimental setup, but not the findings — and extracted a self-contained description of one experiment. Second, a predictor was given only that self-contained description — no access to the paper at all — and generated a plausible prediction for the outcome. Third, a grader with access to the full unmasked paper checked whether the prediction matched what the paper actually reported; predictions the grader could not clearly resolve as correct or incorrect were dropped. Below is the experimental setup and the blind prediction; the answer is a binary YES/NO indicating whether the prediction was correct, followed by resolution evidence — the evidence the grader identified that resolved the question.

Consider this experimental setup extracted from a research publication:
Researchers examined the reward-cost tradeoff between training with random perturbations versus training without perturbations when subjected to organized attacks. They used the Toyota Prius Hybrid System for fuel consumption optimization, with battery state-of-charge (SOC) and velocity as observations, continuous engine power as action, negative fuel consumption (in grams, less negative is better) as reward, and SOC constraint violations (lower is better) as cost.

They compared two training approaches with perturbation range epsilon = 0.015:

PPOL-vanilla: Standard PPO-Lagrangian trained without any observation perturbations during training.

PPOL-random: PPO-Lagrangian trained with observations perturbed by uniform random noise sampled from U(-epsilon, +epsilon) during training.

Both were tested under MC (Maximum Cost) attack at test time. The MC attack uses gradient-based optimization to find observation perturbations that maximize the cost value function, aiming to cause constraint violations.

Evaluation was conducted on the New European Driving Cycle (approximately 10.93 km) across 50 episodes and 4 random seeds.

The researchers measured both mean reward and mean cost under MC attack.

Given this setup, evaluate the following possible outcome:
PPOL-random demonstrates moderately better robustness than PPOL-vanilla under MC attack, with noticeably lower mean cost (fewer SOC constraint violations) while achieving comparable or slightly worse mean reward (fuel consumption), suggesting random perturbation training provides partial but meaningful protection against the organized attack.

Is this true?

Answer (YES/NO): YES